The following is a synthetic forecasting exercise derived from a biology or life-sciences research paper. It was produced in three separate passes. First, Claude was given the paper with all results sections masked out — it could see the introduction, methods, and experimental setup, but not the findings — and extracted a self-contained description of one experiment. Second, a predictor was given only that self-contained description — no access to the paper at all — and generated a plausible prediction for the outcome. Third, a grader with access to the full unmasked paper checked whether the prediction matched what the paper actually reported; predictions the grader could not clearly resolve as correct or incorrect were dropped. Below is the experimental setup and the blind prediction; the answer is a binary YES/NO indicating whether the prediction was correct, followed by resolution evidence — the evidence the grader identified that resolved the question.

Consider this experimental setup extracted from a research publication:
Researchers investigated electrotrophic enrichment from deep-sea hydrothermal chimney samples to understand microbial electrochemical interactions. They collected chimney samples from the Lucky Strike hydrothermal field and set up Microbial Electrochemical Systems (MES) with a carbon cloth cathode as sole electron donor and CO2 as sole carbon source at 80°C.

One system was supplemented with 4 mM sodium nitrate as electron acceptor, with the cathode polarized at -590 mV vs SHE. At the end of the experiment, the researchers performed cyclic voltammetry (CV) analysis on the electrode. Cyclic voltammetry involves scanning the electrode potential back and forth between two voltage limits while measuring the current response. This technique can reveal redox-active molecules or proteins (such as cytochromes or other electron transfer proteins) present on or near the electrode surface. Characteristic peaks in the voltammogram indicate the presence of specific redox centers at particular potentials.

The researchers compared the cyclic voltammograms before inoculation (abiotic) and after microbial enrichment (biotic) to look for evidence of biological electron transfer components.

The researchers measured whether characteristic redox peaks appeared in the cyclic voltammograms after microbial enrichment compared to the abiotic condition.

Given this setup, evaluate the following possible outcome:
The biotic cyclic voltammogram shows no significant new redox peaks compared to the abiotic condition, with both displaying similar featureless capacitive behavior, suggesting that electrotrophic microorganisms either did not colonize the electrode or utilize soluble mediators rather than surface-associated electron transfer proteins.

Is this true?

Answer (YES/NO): NO